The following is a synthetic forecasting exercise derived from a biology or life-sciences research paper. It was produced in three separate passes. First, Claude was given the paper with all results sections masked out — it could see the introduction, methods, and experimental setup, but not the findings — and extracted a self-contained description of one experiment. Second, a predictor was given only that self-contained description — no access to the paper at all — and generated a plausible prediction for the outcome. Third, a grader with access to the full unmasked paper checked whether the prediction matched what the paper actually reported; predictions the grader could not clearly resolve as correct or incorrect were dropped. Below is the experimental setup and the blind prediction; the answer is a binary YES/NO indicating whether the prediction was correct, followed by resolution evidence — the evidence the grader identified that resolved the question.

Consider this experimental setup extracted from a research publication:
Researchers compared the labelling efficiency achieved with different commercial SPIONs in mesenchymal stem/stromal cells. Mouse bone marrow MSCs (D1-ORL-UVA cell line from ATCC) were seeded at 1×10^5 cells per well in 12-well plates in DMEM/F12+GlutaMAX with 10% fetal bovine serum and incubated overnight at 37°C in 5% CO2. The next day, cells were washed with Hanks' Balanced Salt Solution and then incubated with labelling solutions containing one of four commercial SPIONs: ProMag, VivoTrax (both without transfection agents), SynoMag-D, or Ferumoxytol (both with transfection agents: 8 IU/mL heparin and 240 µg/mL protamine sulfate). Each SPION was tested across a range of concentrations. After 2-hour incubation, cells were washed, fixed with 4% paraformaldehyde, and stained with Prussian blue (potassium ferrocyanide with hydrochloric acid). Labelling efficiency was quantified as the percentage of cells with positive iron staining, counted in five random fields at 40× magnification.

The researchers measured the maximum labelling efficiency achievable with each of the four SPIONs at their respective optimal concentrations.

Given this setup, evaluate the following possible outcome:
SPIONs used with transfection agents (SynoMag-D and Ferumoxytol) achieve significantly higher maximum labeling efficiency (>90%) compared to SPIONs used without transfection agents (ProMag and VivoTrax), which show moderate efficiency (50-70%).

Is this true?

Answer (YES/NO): NO